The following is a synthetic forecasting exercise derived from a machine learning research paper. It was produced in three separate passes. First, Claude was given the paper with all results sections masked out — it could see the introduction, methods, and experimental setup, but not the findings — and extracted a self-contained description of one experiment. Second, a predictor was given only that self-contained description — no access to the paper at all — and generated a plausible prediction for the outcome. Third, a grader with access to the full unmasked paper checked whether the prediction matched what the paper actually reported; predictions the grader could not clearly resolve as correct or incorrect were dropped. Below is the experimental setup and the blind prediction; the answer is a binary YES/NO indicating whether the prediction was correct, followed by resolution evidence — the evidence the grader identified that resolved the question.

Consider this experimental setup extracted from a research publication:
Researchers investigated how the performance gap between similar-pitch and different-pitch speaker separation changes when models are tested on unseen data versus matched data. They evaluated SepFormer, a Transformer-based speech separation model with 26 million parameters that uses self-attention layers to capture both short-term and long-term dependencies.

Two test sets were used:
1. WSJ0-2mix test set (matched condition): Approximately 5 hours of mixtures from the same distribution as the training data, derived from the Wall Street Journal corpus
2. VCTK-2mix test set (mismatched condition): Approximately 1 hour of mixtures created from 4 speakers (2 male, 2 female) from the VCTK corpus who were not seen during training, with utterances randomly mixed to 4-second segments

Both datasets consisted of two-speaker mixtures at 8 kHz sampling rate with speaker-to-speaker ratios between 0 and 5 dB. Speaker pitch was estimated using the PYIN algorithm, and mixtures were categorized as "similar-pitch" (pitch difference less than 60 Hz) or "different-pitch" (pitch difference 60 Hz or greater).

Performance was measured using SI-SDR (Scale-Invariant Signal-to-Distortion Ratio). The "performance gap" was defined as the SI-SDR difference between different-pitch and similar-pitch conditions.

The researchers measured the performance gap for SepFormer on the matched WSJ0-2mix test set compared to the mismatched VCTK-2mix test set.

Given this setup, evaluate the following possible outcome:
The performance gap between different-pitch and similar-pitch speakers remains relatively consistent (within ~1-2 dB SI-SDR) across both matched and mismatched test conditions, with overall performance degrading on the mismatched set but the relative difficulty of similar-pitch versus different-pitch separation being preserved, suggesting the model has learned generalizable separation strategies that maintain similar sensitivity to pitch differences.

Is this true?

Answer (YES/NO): NO